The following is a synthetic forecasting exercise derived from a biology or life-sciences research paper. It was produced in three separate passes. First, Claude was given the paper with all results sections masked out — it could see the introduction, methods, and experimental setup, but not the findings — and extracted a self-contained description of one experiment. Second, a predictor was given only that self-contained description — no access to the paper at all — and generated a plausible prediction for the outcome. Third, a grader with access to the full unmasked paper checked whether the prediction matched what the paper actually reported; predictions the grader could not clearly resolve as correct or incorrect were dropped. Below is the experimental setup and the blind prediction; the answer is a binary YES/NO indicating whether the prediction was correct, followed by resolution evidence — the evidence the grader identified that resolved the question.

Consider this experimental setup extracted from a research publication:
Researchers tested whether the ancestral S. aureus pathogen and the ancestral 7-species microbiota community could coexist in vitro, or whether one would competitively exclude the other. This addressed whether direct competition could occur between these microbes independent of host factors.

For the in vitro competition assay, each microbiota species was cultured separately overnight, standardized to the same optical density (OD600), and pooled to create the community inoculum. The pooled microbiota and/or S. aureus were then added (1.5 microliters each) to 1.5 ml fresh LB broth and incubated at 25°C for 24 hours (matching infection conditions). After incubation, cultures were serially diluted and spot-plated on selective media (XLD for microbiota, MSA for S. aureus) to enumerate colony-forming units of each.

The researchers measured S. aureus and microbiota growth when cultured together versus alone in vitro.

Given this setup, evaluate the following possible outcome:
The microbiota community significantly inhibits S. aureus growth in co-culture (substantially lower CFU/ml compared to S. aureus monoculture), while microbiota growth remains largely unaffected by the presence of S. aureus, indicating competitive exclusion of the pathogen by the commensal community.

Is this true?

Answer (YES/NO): YES